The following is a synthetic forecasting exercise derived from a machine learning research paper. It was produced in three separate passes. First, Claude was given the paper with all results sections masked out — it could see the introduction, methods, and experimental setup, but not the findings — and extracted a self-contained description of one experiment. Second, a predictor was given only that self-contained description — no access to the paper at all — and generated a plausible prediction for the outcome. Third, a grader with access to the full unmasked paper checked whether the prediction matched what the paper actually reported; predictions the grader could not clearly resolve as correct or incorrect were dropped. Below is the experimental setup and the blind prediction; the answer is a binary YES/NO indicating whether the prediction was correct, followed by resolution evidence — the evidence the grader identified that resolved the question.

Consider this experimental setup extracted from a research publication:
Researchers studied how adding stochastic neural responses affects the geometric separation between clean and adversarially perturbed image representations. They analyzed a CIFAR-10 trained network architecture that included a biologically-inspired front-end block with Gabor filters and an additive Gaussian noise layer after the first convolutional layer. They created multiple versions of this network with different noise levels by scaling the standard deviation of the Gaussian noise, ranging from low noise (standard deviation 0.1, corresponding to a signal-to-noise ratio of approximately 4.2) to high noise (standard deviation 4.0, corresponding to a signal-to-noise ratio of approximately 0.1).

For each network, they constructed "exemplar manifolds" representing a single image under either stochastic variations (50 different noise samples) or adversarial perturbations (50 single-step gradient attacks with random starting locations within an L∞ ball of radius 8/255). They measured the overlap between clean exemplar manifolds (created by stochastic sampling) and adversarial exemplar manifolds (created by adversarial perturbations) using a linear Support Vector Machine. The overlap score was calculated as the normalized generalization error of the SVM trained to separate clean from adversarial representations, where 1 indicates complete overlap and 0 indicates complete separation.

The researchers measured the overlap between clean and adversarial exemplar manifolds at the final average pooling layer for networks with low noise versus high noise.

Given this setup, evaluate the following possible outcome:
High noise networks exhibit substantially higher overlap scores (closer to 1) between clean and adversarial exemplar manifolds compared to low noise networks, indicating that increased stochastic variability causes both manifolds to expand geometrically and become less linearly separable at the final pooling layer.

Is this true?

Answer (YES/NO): YES